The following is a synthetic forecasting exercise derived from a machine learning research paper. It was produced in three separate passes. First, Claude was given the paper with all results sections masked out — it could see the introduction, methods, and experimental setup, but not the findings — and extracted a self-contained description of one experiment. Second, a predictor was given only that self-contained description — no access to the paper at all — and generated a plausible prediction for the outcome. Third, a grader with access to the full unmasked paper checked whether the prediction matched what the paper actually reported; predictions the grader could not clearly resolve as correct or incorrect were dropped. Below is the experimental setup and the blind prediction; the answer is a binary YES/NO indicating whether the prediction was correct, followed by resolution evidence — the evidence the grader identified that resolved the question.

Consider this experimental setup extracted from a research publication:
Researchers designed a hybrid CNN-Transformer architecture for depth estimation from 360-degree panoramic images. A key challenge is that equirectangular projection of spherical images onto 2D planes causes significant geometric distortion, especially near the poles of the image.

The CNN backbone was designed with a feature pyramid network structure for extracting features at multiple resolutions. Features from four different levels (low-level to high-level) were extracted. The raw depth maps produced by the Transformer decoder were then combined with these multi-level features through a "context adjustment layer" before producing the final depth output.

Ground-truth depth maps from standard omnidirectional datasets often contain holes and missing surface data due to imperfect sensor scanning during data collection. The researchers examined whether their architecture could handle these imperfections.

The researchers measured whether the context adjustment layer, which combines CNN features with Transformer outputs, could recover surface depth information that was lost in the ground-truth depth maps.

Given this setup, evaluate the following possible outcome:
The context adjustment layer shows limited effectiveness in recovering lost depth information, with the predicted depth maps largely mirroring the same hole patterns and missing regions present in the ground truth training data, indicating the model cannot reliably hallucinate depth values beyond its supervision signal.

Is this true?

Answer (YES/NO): NO